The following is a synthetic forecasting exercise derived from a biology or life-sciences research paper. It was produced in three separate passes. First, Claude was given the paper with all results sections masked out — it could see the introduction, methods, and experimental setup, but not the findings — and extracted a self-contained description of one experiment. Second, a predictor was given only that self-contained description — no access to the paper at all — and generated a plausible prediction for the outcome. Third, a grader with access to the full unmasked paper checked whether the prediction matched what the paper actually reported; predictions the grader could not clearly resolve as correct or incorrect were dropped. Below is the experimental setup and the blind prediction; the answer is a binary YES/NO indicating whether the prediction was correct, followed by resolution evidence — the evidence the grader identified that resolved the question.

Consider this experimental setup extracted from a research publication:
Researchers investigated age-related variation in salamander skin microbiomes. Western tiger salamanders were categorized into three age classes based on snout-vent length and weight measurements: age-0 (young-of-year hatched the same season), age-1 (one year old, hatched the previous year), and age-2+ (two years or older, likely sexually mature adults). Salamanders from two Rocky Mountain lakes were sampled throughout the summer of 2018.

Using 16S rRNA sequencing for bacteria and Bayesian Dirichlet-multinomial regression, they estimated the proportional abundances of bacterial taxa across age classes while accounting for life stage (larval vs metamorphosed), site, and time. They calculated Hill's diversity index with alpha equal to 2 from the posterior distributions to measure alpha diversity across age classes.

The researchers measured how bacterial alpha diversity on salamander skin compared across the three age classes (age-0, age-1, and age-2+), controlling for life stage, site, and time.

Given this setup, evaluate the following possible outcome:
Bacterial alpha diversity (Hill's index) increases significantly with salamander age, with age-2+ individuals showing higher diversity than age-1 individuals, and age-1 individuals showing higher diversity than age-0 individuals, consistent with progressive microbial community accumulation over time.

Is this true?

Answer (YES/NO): NO